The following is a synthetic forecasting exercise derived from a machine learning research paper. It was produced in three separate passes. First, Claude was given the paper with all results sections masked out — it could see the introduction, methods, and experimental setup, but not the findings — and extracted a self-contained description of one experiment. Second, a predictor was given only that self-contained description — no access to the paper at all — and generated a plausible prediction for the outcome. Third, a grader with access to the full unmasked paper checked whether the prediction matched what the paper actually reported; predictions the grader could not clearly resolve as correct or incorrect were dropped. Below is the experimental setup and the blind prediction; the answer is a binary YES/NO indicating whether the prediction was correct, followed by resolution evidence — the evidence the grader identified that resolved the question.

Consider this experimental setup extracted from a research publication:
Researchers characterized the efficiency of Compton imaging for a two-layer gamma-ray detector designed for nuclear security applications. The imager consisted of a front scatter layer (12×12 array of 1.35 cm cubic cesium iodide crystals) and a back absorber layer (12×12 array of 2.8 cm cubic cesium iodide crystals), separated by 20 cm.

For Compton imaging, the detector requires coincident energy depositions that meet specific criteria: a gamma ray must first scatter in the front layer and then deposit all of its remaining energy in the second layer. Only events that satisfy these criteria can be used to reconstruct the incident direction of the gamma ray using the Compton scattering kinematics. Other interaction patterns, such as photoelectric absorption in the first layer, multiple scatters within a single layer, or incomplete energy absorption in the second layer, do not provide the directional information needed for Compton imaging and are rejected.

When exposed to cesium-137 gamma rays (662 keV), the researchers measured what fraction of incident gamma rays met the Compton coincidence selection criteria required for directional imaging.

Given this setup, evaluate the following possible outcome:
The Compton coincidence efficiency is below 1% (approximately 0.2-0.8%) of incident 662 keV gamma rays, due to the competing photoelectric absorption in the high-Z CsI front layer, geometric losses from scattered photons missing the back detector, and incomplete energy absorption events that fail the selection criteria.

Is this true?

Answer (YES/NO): YES